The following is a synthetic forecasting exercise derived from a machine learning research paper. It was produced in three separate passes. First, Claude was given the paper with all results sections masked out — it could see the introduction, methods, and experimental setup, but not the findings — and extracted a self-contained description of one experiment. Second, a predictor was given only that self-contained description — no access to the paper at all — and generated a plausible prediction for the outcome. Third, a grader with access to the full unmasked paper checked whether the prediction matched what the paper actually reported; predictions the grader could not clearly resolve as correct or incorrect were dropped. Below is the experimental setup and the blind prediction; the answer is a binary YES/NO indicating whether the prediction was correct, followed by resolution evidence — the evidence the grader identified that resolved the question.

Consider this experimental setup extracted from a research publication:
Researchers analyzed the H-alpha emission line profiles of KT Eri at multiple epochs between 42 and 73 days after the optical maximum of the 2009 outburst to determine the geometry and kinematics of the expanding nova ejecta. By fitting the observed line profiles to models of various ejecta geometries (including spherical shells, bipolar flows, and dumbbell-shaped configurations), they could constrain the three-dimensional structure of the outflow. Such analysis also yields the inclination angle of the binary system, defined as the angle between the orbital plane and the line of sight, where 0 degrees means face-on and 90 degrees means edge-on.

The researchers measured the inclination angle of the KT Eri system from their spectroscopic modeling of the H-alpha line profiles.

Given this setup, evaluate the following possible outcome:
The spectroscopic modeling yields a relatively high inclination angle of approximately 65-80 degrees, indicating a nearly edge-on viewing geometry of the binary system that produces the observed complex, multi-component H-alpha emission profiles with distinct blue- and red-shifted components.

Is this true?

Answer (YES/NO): NO